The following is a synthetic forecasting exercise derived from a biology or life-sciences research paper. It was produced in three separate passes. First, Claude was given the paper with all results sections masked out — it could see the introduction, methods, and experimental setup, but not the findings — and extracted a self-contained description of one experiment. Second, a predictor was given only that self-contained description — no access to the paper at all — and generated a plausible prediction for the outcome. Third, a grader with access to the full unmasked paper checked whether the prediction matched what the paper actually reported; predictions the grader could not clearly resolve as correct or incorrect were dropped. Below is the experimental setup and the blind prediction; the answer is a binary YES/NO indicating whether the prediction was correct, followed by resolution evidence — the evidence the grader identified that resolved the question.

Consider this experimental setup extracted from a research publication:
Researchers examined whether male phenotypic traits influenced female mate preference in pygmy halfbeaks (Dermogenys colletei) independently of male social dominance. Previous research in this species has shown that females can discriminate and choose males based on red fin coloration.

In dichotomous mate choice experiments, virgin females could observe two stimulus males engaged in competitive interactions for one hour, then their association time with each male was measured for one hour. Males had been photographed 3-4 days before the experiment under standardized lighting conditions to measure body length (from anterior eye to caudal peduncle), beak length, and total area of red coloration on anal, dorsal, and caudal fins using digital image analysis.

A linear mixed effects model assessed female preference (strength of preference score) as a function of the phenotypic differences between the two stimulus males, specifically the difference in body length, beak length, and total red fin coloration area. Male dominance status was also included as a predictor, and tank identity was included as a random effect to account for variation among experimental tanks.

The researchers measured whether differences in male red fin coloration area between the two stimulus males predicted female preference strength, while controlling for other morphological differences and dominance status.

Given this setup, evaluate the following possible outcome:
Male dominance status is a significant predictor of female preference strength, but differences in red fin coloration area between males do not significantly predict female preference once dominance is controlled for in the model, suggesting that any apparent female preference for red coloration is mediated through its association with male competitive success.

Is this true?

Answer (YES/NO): NO